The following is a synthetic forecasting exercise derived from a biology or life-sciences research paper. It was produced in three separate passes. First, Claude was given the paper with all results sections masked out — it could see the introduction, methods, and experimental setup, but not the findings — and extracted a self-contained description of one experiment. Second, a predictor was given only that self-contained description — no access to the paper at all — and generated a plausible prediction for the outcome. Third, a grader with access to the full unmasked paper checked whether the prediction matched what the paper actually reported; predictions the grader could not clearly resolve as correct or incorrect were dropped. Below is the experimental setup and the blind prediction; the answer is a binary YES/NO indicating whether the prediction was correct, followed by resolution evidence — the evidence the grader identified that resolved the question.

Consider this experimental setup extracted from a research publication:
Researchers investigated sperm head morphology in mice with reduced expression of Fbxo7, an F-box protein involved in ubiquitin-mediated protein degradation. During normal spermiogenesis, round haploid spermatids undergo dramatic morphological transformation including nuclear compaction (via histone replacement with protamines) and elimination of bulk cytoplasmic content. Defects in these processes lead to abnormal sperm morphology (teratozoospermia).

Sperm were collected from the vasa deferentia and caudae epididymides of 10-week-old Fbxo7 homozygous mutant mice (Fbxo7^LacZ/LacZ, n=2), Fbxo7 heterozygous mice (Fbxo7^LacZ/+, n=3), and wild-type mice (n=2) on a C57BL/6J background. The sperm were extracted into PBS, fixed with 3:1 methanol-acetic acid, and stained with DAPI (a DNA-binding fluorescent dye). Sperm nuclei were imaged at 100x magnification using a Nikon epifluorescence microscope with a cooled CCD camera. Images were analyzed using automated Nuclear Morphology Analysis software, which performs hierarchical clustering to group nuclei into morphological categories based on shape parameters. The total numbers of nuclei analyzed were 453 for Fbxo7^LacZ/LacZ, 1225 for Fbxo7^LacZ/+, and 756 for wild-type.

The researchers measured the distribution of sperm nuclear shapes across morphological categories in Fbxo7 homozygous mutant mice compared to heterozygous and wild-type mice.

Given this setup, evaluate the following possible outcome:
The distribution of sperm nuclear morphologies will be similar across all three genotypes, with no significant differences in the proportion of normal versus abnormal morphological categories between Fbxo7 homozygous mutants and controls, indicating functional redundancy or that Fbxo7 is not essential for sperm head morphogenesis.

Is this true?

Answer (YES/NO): NO